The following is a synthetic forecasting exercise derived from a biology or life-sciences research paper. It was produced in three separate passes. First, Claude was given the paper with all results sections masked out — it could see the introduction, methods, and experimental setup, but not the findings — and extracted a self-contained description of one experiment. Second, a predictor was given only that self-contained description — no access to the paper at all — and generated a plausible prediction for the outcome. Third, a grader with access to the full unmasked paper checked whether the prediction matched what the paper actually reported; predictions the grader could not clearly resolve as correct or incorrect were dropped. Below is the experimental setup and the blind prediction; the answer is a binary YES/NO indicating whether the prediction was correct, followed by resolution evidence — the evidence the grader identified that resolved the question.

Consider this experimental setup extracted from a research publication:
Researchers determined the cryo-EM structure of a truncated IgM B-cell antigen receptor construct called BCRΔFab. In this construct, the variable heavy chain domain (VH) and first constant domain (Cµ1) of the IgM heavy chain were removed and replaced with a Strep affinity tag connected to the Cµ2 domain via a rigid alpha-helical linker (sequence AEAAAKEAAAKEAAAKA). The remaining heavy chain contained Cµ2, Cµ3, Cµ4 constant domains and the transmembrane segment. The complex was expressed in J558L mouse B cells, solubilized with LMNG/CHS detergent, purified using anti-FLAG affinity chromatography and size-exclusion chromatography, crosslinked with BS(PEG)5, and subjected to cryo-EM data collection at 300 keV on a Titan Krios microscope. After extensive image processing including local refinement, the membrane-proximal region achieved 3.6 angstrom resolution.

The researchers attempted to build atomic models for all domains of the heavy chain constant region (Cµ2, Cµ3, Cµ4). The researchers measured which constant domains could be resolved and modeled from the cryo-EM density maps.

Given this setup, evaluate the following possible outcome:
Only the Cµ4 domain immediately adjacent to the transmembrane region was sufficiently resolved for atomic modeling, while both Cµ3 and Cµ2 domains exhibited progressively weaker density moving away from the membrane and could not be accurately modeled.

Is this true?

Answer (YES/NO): NO